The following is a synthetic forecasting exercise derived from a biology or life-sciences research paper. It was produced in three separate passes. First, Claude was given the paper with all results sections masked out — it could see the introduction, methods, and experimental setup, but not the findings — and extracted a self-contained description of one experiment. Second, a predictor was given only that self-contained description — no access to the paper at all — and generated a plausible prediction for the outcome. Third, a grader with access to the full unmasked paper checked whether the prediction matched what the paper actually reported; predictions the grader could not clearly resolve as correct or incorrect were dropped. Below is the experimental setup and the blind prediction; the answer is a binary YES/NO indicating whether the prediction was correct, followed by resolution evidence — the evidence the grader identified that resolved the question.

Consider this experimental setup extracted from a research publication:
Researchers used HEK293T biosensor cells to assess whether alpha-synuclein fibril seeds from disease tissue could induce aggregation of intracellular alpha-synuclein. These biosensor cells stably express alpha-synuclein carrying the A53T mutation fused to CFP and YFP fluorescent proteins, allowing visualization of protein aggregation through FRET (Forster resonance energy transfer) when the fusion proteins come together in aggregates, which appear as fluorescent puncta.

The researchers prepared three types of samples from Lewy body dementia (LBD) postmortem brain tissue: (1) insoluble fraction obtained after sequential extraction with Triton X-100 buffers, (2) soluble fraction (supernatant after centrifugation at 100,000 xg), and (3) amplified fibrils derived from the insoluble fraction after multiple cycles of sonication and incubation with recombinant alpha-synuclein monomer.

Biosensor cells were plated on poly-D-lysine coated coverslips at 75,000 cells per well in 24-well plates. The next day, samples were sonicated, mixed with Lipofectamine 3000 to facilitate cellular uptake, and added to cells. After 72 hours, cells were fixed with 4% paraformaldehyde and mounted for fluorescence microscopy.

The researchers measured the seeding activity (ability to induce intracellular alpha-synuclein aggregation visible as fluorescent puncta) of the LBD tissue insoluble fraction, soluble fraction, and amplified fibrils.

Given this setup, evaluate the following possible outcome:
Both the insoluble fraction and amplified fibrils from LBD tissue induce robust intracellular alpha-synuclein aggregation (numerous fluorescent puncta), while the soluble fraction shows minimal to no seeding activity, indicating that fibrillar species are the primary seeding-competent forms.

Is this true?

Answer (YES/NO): YES